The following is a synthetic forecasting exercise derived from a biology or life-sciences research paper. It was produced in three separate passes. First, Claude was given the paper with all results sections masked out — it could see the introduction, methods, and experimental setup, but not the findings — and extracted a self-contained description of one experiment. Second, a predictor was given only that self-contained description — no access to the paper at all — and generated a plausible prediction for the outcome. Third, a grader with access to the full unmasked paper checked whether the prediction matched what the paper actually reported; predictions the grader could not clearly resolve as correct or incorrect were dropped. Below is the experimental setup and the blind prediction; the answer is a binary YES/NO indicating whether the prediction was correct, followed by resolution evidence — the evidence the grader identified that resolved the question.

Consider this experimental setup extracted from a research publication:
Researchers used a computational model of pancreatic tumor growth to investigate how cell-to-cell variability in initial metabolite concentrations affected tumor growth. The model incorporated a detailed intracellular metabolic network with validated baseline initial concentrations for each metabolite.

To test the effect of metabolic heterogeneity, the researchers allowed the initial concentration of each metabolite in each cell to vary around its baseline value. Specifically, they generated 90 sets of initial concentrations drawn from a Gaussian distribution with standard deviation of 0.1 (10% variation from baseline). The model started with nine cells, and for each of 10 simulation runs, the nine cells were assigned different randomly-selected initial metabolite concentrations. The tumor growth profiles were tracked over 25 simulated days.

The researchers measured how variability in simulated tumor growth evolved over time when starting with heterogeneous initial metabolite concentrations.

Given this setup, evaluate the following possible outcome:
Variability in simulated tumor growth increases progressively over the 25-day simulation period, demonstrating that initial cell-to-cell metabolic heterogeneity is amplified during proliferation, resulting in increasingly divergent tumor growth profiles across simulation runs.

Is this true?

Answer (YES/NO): YES